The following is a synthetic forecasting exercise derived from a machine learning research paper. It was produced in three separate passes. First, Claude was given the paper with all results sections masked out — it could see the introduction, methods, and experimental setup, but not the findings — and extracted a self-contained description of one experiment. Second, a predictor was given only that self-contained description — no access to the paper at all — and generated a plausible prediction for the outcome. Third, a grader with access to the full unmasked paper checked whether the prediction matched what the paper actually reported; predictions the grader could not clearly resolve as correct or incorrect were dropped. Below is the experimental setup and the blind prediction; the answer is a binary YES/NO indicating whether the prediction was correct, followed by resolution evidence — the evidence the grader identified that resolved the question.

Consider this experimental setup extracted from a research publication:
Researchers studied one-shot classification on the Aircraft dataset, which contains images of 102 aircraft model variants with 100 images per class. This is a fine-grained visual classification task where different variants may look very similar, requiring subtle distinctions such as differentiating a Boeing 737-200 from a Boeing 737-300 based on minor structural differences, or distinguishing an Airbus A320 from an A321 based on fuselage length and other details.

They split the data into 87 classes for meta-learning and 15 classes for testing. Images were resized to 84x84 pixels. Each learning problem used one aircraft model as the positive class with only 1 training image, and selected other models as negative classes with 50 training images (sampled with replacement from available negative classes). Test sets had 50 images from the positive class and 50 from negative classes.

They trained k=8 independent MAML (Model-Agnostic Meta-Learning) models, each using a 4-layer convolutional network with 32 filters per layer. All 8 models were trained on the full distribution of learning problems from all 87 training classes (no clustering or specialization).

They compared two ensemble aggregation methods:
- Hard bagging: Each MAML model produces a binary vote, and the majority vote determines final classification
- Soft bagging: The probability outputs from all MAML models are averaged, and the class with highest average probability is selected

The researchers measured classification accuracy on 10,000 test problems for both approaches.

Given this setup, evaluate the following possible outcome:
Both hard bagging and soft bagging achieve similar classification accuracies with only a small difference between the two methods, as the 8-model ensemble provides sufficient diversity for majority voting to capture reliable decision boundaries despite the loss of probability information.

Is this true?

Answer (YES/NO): YES